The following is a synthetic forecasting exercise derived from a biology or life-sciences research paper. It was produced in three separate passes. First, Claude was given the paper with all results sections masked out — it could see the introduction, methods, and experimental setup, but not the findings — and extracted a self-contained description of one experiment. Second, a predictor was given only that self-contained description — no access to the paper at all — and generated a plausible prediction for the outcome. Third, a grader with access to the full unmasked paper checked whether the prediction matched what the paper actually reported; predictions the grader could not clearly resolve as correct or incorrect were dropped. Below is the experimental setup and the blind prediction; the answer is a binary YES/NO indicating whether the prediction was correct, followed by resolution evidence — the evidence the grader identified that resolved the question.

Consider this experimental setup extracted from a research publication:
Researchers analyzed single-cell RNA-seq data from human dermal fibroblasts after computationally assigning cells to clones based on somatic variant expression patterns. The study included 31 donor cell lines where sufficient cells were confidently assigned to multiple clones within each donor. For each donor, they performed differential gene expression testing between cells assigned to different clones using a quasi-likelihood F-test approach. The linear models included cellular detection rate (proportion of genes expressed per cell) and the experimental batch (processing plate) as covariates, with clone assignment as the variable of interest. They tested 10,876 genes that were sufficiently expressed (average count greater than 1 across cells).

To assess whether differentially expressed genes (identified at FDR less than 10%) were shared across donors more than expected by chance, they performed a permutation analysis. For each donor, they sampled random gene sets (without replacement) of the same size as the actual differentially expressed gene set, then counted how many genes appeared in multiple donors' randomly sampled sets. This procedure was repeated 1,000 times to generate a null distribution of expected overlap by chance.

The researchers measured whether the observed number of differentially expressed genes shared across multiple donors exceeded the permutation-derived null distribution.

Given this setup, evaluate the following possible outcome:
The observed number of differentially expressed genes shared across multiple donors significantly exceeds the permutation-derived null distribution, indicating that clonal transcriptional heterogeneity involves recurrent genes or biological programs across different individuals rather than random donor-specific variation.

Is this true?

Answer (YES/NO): YES